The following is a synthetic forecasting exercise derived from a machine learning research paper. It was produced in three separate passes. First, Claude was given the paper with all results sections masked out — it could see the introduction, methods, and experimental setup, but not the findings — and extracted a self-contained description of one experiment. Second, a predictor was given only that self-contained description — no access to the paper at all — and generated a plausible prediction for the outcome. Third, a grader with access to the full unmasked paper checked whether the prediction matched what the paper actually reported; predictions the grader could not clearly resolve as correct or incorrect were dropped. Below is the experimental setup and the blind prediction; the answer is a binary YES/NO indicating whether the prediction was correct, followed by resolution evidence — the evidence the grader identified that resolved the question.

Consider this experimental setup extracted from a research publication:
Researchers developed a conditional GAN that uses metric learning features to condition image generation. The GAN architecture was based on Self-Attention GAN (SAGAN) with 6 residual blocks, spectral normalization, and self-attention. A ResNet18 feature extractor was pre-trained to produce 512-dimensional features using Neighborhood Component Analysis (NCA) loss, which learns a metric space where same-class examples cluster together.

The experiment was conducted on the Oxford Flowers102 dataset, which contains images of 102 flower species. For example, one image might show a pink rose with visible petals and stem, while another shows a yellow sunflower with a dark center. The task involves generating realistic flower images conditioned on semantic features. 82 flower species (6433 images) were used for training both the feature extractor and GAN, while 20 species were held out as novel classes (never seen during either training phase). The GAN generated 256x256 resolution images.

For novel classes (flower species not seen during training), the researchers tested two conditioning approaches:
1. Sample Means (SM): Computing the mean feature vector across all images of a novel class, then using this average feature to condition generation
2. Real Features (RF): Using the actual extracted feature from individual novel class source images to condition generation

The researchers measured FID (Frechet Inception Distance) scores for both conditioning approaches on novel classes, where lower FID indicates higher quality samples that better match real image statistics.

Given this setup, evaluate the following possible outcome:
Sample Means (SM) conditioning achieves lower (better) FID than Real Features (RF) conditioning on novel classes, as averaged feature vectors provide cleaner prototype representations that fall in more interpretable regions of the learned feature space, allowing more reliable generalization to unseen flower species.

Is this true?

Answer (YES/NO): NO